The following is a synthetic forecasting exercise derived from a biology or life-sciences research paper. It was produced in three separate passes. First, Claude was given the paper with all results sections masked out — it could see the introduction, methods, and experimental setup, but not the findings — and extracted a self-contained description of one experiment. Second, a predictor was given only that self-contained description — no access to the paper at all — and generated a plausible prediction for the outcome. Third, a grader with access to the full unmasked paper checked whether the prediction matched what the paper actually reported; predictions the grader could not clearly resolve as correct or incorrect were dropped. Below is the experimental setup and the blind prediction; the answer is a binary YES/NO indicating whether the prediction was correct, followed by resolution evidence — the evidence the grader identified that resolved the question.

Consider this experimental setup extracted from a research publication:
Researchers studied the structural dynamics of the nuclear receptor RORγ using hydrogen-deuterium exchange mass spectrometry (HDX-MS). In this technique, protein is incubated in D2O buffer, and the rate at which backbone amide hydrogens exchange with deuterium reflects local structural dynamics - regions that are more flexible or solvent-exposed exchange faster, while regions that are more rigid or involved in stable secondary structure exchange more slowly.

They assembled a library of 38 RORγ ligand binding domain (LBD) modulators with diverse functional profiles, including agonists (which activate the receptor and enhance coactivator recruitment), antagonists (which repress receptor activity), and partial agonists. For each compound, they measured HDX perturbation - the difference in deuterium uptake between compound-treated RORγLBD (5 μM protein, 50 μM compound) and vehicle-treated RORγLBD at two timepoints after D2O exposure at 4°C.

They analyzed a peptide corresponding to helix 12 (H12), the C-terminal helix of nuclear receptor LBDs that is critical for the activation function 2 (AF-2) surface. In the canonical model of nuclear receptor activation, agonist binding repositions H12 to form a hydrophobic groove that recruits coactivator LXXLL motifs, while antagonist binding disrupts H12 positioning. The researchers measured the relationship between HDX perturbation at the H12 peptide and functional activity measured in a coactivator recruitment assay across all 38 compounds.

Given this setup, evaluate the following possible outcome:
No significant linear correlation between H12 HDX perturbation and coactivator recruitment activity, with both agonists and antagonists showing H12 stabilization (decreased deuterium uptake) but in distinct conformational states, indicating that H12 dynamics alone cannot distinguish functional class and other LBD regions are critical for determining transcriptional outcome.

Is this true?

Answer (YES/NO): NO